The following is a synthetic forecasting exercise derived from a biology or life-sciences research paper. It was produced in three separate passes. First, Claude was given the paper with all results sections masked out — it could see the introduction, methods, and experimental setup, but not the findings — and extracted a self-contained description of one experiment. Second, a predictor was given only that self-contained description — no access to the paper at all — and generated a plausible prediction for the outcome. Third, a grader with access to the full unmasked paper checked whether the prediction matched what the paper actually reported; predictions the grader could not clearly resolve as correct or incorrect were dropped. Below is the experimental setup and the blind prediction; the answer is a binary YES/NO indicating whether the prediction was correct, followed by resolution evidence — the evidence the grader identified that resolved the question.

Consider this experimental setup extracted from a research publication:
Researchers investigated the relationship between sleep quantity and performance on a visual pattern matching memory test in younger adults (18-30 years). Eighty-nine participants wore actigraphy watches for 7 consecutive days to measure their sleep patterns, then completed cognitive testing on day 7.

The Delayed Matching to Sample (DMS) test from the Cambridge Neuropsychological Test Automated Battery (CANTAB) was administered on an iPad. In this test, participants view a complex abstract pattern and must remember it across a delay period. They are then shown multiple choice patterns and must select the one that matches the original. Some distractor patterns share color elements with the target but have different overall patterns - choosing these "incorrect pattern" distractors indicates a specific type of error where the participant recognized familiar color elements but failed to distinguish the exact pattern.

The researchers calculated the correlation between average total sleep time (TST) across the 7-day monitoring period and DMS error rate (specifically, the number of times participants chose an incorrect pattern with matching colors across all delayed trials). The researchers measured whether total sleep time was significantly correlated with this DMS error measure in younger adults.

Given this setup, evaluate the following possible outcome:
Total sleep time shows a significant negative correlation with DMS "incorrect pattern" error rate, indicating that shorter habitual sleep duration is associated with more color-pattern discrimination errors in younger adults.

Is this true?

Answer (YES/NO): NO